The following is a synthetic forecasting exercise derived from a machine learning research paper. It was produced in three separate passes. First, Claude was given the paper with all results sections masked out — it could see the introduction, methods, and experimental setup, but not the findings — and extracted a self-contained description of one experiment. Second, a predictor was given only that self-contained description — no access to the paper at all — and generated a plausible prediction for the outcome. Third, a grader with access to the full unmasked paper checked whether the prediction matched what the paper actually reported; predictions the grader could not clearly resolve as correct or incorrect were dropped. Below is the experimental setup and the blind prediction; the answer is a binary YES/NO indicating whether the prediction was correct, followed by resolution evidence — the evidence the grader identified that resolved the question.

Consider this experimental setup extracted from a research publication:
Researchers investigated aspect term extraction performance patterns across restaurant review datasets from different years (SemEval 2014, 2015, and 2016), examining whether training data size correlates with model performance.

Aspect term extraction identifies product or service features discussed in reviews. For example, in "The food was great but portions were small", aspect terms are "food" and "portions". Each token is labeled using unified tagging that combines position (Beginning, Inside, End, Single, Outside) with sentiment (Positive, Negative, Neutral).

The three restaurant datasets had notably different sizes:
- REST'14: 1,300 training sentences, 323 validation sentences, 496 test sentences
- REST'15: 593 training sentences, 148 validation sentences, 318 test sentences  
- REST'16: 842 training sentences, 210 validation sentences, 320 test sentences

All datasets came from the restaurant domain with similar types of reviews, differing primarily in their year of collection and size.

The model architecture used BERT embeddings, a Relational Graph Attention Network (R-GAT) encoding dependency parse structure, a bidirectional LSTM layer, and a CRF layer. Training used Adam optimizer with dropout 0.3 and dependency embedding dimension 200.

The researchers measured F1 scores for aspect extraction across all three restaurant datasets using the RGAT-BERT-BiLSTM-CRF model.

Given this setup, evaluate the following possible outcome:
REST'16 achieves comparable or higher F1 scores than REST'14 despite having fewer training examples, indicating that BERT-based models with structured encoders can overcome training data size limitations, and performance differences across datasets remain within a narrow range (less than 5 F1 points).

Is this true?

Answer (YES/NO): NO